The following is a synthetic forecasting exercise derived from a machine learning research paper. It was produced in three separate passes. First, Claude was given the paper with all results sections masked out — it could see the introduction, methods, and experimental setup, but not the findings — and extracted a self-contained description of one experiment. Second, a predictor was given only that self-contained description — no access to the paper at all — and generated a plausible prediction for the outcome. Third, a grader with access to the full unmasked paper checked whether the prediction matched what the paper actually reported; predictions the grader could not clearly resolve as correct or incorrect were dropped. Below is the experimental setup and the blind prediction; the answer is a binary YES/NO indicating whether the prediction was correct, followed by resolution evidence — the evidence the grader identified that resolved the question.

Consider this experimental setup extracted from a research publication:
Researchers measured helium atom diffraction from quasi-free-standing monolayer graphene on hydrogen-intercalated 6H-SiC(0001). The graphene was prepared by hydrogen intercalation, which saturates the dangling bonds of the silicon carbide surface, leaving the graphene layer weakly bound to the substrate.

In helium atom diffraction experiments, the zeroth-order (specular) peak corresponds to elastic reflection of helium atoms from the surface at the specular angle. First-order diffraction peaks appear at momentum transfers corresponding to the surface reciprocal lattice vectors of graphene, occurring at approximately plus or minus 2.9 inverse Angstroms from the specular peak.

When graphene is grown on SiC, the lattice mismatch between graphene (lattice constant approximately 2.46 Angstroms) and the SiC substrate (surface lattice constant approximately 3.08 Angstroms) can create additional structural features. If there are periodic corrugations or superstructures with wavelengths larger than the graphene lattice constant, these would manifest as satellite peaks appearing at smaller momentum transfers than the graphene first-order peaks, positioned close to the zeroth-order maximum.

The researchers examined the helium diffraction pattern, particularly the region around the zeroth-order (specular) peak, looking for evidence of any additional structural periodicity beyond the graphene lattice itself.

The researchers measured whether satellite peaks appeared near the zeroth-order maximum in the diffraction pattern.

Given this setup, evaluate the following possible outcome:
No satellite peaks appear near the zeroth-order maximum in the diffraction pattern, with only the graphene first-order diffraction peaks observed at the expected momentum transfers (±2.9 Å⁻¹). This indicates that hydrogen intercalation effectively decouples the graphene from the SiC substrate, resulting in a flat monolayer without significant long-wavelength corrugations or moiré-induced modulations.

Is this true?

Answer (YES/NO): NO